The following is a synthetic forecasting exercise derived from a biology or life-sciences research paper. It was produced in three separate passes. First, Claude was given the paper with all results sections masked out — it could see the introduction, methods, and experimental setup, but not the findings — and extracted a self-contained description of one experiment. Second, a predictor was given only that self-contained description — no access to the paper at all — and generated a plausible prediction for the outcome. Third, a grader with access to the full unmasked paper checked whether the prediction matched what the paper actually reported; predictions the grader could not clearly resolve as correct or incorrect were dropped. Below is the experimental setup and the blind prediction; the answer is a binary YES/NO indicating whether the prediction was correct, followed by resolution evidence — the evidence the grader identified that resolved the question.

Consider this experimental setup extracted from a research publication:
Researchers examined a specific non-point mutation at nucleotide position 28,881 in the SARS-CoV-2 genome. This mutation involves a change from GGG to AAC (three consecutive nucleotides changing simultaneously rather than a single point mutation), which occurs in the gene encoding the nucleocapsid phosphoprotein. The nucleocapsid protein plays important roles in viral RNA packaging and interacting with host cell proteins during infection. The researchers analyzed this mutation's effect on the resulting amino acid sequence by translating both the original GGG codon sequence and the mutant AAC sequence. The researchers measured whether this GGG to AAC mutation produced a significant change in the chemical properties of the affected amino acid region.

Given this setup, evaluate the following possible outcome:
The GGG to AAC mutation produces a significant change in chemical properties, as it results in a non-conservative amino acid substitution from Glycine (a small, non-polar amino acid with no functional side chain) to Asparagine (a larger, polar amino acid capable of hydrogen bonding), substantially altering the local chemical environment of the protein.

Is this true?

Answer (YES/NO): NO